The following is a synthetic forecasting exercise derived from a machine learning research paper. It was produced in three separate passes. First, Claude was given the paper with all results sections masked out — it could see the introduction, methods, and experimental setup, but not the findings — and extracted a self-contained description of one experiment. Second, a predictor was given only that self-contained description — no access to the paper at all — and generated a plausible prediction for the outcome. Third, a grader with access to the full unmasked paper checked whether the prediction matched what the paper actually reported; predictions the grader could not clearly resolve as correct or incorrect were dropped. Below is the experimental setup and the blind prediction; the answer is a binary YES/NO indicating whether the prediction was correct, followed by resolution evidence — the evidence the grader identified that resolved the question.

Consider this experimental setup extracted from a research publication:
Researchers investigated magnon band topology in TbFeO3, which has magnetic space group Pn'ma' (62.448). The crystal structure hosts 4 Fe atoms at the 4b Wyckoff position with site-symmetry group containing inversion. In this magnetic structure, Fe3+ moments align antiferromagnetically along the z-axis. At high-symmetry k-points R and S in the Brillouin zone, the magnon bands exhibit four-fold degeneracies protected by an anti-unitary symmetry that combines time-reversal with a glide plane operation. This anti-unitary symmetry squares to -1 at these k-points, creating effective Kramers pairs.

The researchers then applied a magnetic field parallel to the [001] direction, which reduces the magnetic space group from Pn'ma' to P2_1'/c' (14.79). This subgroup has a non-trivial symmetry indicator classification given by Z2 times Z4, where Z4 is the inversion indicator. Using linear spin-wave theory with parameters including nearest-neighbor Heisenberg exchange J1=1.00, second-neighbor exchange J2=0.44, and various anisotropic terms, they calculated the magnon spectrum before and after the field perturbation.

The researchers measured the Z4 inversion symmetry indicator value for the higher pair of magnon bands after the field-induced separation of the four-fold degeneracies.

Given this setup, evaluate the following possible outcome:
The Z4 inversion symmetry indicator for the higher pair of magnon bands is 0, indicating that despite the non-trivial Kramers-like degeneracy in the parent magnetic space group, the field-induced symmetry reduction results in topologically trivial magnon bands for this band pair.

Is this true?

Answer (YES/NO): NO